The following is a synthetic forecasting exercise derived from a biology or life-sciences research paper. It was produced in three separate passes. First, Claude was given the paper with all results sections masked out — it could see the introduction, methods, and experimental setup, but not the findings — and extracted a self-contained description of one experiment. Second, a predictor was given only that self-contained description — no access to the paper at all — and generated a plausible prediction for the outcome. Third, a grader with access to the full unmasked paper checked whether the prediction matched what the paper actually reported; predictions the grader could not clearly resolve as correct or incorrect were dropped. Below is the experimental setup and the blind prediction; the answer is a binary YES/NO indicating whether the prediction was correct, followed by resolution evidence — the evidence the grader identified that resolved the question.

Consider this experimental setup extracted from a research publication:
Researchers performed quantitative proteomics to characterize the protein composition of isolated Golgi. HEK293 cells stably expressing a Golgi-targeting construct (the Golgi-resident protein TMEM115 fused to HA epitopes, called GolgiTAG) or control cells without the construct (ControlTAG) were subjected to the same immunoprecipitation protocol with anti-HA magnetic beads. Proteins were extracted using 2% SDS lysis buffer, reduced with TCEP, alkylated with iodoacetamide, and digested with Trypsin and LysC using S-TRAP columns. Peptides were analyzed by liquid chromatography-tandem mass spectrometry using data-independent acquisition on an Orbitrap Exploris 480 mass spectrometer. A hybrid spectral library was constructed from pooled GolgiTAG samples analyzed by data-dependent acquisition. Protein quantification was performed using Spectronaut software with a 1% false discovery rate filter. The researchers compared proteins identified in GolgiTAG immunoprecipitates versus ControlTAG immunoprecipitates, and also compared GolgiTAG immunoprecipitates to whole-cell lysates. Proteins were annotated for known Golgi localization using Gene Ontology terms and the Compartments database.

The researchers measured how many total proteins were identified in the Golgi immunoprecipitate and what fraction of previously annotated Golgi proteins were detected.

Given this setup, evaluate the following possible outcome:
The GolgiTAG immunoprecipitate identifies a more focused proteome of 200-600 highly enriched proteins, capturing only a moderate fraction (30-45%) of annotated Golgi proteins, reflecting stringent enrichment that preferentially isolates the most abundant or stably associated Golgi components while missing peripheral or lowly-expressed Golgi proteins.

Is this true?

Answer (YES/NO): NO